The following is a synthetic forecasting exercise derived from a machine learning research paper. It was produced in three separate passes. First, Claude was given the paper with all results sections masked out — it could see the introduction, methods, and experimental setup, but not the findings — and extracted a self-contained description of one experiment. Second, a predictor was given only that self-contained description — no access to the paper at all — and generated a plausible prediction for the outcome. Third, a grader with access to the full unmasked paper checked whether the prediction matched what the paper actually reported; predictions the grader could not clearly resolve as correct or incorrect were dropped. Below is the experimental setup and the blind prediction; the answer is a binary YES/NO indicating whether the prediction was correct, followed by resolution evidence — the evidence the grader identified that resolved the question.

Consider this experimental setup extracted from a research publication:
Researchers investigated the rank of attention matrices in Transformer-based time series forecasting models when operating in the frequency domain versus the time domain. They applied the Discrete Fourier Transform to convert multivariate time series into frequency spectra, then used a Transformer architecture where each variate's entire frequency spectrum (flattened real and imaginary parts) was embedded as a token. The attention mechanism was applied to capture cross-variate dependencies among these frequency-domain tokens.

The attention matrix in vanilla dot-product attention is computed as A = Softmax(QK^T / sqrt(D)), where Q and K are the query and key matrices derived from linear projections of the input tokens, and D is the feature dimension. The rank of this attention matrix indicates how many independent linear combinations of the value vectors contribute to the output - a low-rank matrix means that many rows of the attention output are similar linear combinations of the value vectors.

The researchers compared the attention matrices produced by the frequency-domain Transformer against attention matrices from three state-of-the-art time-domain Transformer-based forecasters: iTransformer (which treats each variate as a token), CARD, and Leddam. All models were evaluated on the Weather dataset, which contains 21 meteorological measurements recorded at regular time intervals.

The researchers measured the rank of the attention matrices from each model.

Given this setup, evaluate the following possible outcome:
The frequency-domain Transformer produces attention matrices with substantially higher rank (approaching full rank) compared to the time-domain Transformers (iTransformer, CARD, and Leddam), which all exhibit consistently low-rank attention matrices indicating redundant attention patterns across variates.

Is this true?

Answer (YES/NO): NO